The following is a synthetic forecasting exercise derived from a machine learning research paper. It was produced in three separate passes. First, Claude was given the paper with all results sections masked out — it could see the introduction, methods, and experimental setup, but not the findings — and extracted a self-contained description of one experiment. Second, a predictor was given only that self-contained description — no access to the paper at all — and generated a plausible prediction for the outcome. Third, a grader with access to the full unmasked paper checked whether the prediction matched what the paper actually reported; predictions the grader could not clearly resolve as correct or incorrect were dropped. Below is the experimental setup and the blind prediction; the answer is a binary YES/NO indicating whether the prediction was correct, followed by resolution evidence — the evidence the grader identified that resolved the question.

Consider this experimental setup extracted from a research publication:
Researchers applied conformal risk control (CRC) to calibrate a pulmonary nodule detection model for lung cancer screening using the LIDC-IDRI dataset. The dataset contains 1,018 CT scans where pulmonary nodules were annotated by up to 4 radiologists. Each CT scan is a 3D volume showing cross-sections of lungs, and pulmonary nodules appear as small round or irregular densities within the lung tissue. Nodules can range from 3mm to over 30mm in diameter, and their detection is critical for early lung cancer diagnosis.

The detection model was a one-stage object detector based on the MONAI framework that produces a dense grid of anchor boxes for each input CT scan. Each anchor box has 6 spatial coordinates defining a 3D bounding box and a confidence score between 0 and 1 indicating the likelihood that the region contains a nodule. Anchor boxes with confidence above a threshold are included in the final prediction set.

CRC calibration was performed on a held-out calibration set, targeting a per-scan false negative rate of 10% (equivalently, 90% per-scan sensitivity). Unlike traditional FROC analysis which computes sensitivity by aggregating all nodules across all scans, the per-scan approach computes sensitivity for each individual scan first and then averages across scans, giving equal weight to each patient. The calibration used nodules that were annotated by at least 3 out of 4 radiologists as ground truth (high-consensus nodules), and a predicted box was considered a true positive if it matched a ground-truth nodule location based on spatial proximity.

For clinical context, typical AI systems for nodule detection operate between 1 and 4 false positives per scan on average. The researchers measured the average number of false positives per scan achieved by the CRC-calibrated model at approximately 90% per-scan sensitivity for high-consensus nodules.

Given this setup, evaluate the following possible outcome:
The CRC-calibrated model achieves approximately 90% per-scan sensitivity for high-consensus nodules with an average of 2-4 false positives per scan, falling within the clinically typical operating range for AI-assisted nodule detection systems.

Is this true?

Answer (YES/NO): YES